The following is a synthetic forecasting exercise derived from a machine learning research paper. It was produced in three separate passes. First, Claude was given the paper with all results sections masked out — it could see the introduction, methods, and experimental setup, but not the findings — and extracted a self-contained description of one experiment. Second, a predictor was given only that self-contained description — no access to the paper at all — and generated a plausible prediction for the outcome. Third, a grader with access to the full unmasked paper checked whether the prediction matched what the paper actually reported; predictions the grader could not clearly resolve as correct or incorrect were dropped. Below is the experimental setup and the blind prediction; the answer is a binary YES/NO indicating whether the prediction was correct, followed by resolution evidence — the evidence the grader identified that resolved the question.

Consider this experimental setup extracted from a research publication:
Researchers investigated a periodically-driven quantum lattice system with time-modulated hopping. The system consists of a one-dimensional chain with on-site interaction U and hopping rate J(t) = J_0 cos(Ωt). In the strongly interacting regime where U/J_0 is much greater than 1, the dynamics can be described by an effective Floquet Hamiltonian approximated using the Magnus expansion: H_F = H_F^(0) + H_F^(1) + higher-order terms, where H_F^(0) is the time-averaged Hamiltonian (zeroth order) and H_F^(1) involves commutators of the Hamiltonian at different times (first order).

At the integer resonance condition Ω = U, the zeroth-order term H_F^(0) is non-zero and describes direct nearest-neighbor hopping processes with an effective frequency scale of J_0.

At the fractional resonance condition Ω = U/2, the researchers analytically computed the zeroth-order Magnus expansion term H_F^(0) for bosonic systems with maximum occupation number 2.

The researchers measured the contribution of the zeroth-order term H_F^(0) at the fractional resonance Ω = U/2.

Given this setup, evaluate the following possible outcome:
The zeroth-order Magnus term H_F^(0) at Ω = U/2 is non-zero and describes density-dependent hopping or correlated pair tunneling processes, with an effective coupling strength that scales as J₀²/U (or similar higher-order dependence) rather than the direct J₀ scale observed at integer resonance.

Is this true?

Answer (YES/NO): NO